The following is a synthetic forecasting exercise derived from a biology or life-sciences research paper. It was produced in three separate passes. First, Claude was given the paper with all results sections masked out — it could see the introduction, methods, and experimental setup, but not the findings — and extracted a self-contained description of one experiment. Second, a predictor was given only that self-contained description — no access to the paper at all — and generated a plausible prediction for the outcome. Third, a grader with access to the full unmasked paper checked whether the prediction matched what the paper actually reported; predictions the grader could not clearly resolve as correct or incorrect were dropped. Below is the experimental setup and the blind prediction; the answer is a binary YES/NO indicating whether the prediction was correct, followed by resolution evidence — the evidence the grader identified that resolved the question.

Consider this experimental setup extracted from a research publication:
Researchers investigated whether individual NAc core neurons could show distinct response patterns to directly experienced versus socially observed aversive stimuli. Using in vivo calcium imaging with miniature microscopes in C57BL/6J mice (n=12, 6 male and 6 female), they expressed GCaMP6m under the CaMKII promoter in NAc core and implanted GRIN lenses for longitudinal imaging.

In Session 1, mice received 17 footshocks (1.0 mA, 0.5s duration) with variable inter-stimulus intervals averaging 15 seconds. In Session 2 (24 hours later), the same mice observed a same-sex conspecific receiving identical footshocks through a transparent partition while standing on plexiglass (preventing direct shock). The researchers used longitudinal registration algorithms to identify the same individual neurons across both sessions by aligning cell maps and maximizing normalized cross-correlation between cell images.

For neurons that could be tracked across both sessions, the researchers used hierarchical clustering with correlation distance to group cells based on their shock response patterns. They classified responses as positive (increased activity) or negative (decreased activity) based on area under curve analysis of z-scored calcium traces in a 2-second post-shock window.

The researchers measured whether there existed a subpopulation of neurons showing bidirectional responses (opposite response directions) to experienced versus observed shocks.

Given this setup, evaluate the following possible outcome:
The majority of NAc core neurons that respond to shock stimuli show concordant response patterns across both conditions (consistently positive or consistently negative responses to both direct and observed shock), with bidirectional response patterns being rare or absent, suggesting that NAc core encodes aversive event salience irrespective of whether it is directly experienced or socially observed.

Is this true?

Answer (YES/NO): NO